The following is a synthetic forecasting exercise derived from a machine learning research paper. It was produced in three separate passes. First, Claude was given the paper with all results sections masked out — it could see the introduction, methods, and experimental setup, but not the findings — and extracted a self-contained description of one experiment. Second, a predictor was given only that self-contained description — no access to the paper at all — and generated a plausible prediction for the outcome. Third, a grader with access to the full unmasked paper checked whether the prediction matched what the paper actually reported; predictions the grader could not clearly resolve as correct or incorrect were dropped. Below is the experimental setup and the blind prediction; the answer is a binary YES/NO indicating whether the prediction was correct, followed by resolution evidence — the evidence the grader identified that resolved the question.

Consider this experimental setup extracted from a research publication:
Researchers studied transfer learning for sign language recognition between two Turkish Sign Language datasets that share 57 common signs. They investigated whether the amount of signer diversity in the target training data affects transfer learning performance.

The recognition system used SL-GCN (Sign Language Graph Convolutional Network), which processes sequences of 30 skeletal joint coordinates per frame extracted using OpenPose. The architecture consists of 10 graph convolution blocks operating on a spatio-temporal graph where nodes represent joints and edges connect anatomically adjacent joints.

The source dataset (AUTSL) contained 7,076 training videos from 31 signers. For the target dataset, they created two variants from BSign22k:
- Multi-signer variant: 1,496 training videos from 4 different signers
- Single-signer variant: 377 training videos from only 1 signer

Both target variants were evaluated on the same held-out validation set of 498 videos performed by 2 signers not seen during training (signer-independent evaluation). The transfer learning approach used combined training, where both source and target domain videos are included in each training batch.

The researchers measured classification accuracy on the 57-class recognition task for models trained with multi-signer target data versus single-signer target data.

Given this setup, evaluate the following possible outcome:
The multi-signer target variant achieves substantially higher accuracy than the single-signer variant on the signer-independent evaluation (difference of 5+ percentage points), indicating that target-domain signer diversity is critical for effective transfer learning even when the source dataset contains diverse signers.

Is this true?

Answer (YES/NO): YES